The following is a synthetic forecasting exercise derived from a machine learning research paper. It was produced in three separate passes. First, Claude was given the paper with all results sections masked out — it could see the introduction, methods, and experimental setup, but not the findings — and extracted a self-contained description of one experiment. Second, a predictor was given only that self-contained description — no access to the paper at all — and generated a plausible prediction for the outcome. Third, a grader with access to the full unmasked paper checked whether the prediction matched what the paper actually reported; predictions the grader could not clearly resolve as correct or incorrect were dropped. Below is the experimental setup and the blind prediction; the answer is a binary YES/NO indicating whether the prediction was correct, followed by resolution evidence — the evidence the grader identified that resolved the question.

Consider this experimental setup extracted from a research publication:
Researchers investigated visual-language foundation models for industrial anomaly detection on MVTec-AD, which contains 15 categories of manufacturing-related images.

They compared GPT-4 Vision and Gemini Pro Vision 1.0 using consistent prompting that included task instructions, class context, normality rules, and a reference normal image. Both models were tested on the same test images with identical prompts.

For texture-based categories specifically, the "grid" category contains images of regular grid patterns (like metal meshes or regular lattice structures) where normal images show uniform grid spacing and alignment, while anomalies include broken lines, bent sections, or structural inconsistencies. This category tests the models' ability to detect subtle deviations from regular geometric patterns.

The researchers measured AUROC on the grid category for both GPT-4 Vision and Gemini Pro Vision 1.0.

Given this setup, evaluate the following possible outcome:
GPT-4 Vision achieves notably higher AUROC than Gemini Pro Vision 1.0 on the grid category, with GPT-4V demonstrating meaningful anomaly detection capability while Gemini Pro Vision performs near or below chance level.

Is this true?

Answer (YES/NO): YES